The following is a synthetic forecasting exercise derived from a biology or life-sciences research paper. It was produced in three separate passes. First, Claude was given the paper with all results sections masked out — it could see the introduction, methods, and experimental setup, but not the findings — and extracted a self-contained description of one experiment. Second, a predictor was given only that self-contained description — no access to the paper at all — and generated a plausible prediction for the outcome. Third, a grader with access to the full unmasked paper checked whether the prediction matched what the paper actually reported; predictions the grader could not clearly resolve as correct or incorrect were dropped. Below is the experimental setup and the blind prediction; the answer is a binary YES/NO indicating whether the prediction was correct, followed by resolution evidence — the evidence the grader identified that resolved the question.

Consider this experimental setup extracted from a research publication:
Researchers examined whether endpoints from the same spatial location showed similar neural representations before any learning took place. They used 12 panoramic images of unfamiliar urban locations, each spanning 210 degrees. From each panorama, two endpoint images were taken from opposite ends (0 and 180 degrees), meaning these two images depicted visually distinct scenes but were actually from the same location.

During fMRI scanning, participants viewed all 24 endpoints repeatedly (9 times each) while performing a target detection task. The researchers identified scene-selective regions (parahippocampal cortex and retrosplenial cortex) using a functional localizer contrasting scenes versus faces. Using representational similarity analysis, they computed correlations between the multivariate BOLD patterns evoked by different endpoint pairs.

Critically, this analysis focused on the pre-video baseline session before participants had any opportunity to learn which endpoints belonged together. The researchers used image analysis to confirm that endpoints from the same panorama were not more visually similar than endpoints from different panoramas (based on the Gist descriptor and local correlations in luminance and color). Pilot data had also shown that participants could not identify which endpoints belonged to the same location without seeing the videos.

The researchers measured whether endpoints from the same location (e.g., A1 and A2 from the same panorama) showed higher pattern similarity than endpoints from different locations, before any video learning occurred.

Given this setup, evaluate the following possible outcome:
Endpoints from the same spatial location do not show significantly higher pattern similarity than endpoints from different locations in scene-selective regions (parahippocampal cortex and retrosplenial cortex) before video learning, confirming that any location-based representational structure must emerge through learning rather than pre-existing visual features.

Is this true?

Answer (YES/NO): YES